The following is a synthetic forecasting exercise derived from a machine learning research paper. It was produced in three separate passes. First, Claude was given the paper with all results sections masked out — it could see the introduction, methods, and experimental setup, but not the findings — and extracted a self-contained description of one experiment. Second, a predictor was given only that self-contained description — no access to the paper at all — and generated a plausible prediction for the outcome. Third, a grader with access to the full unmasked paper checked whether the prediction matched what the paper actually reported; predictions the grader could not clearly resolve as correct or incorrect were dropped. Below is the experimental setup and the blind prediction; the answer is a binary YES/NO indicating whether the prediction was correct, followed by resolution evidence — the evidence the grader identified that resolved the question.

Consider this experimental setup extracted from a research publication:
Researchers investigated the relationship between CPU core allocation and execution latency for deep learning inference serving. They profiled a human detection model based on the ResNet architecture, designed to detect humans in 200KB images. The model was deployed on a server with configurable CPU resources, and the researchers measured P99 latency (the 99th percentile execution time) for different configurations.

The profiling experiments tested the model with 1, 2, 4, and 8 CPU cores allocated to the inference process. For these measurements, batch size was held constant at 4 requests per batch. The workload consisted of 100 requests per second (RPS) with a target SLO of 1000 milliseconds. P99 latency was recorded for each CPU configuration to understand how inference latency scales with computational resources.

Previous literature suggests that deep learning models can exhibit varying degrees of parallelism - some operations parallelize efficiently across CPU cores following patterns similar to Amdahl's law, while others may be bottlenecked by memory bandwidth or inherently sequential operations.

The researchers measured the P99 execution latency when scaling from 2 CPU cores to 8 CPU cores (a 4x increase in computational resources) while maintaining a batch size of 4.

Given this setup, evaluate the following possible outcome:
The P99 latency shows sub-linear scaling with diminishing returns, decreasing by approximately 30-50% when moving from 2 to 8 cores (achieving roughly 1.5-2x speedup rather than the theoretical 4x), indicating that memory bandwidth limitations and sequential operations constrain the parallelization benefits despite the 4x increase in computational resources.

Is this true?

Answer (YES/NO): NO